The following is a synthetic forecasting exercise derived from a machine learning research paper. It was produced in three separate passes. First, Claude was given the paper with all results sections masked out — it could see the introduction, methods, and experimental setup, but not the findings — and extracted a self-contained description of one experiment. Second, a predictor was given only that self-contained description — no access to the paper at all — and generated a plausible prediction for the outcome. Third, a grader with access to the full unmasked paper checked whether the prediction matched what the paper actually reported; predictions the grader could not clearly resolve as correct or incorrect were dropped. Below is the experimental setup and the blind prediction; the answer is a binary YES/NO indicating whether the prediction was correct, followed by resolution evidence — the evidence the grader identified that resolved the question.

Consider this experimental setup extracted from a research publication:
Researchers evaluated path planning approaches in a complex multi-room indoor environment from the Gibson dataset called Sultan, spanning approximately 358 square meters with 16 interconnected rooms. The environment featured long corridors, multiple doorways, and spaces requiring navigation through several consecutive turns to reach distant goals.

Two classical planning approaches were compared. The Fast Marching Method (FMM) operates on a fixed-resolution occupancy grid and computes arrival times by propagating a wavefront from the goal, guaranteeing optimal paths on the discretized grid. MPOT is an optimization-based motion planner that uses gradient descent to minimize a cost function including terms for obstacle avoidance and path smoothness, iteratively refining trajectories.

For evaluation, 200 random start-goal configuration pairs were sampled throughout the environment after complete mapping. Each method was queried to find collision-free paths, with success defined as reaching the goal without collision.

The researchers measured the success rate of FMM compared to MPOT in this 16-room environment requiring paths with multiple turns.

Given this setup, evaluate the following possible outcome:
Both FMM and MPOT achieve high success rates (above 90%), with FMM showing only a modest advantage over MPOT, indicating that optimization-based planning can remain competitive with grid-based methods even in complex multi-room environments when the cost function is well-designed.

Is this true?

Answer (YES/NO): YES